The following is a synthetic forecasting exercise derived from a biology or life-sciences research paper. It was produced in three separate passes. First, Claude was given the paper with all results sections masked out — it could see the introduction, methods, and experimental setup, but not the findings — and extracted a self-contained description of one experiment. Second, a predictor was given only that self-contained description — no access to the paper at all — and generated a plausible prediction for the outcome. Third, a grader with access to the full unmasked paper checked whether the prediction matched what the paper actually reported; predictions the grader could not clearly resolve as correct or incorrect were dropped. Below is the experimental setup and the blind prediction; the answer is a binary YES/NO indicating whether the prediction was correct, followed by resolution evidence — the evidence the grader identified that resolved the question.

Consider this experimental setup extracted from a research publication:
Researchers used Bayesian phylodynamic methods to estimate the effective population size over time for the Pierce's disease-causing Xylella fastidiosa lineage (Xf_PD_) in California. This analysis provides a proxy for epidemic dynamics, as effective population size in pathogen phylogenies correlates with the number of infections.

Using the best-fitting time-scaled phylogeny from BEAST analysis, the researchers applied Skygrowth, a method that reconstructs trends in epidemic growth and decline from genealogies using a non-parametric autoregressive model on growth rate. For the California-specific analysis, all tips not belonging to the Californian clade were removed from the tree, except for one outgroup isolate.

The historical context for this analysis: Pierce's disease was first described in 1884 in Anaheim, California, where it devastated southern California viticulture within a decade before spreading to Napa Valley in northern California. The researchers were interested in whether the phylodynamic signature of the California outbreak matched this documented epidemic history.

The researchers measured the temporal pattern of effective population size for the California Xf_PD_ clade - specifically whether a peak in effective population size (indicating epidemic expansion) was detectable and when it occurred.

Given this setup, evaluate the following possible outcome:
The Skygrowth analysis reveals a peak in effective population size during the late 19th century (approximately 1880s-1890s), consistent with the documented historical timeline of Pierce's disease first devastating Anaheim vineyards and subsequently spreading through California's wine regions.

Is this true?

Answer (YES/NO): YES